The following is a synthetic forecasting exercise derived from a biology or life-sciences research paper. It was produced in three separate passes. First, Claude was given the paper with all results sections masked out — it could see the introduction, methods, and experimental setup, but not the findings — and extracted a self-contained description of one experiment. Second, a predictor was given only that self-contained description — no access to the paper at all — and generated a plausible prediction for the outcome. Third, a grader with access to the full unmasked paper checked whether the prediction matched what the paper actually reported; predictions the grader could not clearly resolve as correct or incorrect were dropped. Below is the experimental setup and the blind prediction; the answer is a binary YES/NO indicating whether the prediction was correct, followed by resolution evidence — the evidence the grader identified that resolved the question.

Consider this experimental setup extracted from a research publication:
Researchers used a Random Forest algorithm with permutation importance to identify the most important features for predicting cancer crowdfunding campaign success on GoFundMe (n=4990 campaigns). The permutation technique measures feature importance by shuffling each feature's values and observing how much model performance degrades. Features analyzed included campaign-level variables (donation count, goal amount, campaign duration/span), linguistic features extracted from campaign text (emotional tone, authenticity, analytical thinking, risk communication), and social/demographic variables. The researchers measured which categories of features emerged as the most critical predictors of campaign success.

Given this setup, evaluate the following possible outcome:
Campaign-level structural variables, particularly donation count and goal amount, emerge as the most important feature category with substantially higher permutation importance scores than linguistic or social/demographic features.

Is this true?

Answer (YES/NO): YES